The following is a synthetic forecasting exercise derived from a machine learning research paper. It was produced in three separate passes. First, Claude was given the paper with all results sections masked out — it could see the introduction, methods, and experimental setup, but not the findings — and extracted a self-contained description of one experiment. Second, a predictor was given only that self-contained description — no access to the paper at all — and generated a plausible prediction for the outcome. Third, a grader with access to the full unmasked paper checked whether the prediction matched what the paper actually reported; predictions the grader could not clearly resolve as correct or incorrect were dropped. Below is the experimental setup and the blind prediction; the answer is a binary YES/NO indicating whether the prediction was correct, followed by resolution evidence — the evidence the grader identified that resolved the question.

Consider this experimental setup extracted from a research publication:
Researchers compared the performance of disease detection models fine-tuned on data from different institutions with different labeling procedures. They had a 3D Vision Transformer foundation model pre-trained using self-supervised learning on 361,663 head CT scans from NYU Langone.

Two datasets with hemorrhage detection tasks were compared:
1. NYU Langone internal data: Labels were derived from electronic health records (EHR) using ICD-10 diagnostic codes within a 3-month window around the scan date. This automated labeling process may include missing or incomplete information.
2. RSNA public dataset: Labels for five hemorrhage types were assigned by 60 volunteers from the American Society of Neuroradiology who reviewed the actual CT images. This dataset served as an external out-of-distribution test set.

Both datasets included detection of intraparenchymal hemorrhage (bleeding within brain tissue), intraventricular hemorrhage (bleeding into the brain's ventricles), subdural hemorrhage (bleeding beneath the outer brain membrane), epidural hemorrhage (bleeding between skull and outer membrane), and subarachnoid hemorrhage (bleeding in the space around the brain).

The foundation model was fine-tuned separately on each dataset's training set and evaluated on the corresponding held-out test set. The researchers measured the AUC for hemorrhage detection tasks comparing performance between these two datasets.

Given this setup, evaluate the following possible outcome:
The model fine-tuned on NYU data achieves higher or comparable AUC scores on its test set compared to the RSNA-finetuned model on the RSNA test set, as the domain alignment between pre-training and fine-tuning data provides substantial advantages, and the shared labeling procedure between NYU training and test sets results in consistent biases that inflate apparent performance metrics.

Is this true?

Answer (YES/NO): NO